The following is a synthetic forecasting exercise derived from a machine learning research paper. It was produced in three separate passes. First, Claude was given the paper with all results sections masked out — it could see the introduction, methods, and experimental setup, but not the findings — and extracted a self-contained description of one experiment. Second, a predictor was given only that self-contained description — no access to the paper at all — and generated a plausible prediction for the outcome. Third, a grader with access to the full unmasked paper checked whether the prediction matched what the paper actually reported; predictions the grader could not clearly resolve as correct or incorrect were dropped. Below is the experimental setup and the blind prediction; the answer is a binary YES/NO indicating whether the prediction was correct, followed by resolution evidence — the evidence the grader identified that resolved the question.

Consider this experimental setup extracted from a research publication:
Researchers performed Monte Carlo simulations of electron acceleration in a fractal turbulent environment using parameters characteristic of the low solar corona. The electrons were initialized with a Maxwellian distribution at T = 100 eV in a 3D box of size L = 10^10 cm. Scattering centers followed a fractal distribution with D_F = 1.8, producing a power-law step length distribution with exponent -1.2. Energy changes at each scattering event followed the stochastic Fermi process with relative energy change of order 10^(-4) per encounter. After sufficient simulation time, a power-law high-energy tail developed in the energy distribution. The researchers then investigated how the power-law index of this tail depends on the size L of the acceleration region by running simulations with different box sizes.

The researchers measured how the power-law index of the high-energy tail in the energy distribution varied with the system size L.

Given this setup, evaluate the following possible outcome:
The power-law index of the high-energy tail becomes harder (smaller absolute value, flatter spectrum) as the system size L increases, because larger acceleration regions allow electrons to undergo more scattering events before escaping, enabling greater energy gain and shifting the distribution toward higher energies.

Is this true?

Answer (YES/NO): YES